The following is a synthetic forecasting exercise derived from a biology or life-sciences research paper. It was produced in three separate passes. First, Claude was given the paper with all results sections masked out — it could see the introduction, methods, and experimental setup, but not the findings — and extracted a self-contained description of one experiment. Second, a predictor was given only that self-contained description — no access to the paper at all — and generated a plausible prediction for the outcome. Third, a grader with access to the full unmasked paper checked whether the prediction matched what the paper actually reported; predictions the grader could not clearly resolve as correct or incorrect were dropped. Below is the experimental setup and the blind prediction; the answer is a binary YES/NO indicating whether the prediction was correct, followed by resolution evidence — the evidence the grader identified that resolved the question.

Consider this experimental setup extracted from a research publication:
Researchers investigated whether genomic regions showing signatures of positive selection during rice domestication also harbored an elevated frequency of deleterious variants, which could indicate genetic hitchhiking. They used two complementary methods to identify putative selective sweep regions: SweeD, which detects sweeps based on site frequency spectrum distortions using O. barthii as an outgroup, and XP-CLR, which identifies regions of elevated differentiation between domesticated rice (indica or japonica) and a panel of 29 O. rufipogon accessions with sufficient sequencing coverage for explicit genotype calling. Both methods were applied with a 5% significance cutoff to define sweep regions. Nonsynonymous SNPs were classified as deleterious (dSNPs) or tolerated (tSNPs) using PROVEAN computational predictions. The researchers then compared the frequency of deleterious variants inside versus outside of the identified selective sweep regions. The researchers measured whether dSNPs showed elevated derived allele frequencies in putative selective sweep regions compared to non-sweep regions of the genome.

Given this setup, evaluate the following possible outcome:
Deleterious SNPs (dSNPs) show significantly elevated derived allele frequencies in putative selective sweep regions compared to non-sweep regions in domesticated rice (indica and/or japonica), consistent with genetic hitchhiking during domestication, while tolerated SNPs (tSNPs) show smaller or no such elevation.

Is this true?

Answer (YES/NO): NO